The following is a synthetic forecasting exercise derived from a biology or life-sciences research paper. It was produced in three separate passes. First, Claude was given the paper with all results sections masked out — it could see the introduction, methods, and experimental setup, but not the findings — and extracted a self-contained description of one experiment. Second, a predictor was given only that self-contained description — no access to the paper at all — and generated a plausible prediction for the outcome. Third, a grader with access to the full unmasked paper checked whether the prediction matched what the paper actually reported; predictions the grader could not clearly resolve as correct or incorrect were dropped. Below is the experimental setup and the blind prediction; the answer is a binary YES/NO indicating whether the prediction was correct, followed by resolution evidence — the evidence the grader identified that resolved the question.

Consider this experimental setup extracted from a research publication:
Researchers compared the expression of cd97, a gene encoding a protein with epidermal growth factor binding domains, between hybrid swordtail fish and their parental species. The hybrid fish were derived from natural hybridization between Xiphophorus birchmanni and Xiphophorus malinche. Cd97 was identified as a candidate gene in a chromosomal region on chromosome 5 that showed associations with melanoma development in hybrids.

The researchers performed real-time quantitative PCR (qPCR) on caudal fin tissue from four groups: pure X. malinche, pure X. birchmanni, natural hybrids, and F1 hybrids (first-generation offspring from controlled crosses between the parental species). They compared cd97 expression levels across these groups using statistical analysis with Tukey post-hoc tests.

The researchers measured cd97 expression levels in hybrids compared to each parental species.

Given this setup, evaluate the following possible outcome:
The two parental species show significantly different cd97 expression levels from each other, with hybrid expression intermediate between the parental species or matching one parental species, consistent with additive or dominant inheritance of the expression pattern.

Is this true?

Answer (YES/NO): YES